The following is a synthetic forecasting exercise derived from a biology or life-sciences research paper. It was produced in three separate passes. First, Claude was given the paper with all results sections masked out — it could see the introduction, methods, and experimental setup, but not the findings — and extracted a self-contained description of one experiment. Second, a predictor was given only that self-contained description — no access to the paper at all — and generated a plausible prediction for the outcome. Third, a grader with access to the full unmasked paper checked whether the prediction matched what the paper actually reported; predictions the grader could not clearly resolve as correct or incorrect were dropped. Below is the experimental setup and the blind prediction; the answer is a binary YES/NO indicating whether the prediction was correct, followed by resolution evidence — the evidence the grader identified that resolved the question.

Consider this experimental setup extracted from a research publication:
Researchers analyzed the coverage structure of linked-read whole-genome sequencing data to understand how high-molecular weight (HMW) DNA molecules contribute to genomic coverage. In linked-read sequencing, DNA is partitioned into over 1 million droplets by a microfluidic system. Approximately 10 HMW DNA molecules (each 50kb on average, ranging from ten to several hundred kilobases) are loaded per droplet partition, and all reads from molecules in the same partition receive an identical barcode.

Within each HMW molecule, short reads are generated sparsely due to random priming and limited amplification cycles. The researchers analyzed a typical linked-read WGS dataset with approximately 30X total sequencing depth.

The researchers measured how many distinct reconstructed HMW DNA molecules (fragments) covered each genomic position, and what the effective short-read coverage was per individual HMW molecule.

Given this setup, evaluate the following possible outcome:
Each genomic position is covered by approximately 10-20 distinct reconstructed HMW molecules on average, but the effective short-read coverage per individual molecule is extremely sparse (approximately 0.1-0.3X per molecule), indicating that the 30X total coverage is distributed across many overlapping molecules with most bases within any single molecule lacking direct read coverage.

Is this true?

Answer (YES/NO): NO